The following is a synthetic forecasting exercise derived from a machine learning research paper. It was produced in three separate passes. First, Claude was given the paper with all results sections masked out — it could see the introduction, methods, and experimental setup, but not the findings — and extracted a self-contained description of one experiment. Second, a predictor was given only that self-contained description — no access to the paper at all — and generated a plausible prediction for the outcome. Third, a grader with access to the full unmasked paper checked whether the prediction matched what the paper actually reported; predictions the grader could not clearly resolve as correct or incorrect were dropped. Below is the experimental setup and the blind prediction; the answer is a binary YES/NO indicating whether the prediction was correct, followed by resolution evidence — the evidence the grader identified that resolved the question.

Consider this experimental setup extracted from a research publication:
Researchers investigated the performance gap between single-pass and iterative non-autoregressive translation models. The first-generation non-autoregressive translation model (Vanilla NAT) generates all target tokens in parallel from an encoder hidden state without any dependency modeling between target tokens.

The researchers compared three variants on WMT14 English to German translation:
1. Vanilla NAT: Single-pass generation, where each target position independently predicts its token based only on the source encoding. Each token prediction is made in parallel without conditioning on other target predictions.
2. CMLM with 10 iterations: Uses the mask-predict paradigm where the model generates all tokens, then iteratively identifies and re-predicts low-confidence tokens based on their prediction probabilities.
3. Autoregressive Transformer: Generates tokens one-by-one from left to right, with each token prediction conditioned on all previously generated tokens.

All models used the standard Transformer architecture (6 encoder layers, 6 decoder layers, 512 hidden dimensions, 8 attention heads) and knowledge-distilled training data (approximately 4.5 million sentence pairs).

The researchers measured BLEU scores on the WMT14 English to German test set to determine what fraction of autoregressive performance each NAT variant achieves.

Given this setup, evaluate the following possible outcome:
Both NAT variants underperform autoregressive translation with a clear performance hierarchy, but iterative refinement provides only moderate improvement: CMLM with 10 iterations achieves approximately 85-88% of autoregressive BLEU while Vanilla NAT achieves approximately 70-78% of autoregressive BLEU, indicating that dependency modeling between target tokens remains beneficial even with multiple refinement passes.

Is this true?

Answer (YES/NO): NO